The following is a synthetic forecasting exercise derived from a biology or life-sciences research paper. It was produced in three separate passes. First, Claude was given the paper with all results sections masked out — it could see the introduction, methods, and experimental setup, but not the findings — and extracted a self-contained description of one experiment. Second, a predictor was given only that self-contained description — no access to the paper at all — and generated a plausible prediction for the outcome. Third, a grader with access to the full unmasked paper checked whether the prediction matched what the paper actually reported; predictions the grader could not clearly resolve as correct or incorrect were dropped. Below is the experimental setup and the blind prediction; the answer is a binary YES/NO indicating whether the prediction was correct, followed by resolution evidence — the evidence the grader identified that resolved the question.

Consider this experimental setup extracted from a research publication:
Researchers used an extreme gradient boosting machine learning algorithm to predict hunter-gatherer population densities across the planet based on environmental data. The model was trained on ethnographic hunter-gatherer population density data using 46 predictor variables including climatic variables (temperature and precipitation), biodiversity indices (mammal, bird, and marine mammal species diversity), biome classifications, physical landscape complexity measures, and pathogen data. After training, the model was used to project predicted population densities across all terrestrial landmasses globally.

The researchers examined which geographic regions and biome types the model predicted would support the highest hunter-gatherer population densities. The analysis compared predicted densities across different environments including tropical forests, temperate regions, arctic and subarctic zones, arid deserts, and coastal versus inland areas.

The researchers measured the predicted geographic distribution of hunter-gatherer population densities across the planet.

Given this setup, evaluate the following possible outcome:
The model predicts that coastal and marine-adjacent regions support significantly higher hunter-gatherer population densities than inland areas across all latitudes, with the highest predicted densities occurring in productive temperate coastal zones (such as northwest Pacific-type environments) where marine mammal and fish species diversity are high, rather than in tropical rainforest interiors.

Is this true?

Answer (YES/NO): NO